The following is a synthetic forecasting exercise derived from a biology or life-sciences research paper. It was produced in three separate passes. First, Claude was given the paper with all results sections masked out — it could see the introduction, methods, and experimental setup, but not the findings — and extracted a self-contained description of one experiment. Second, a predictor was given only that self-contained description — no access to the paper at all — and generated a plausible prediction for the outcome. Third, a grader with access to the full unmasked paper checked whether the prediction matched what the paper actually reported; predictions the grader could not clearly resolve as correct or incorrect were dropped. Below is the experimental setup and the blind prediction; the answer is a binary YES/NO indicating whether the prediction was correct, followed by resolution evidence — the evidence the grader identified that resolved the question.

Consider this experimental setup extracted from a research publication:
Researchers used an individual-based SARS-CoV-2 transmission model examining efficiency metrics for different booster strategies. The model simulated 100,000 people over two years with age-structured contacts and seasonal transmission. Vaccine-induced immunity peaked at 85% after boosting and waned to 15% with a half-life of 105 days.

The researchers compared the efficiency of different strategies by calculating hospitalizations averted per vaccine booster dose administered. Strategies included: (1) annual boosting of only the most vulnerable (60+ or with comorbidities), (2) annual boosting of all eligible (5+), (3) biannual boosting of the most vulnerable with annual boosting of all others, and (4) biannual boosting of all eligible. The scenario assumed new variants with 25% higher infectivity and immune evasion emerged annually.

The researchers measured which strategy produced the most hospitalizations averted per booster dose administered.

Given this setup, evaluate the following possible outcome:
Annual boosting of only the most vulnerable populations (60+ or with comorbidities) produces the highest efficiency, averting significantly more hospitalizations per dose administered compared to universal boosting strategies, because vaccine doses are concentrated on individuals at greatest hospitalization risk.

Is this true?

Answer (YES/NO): YES